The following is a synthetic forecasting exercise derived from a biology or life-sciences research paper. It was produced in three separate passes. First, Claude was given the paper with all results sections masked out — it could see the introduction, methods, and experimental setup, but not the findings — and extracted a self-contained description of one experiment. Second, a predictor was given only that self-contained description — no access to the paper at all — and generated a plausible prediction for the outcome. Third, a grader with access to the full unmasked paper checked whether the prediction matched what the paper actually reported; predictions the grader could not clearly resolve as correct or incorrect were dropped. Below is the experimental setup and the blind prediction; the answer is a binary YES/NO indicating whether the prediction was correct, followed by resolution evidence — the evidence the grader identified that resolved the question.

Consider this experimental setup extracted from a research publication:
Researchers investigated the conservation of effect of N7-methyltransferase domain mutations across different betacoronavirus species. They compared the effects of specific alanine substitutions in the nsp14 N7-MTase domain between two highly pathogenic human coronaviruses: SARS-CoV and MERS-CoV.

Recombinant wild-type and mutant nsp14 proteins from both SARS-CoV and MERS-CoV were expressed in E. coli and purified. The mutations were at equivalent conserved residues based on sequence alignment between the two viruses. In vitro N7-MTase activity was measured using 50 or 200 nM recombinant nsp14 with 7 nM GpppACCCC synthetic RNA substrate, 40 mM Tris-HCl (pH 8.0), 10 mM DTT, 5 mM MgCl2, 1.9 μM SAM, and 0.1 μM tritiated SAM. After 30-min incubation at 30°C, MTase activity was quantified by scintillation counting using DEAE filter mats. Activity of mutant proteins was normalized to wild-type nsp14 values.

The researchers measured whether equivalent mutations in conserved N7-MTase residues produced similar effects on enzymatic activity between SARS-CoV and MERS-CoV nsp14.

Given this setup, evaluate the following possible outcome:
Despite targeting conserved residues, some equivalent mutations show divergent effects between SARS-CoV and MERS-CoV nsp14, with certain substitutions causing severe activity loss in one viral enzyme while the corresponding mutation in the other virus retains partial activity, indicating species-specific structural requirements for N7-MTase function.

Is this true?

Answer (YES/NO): YES